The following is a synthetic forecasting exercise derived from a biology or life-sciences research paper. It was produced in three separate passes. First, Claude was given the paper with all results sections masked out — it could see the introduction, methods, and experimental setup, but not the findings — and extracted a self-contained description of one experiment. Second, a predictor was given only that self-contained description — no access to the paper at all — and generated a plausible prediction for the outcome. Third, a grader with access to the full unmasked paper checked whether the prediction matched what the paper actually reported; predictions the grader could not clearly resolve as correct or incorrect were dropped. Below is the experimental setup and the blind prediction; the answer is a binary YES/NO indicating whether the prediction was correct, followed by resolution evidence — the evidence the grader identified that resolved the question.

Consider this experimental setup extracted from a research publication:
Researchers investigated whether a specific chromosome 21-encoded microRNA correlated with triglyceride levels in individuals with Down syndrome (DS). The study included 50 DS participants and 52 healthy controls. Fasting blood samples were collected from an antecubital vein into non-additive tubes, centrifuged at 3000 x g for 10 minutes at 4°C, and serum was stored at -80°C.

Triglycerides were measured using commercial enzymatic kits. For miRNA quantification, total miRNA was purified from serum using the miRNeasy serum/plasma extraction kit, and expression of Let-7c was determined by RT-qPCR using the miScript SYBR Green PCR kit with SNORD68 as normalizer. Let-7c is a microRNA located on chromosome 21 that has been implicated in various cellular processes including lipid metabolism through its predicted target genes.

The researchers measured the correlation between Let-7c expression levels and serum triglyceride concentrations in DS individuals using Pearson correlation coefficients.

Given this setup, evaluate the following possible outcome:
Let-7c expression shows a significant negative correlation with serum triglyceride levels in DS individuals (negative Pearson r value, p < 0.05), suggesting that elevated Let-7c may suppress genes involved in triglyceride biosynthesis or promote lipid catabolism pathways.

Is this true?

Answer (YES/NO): NO